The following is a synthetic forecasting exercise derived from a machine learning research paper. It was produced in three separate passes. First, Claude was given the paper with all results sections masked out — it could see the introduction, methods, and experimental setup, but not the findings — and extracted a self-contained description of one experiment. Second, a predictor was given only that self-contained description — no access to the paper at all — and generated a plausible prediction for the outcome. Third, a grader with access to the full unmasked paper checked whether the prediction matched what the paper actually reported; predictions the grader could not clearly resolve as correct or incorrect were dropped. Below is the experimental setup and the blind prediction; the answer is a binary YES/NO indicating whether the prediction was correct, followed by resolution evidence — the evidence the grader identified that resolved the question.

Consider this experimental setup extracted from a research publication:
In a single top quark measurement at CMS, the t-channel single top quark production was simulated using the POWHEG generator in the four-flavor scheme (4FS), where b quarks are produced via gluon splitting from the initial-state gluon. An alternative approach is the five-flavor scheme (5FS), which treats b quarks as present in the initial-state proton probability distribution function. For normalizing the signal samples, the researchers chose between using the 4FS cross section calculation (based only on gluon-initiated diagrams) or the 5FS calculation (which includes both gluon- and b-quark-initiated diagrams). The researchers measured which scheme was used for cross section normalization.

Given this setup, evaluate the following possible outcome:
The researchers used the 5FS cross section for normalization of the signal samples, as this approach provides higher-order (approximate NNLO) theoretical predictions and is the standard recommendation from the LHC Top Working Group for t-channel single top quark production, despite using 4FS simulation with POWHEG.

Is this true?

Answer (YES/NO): NO